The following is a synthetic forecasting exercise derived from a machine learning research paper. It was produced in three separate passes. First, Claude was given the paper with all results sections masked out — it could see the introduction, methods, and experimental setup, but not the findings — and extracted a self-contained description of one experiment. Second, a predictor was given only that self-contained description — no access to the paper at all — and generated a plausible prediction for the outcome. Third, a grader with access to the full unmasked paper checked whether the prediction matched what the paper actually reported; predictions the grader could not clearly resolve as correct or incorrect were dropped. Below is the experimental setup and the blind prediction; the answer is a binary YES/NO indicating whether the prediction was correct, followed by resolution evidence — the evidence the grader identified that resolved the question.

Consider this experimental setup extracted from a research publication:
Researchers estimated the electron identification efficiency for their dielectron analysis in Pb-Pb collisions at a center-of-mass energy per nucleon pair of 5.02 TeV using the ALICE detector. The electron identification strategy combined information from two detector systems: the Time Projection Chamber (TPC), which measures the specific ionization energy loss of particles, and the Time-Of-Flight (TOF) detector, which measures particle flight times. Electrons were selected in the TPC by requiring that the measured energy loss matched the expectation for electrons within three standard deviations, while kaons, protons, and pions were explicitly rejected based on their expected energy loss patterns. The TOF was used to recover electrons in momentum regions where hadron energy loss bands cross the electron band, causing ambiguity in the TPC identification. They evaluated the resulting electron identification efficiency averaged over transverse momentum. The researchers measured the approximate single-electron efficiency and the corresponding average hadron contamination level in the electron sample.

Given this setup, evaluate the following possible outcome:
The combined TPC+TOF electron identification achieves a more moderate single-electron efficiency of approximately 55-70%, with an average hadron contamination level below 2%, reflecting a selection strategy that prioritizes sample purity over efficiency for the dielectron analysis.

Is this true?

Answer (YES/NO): NO